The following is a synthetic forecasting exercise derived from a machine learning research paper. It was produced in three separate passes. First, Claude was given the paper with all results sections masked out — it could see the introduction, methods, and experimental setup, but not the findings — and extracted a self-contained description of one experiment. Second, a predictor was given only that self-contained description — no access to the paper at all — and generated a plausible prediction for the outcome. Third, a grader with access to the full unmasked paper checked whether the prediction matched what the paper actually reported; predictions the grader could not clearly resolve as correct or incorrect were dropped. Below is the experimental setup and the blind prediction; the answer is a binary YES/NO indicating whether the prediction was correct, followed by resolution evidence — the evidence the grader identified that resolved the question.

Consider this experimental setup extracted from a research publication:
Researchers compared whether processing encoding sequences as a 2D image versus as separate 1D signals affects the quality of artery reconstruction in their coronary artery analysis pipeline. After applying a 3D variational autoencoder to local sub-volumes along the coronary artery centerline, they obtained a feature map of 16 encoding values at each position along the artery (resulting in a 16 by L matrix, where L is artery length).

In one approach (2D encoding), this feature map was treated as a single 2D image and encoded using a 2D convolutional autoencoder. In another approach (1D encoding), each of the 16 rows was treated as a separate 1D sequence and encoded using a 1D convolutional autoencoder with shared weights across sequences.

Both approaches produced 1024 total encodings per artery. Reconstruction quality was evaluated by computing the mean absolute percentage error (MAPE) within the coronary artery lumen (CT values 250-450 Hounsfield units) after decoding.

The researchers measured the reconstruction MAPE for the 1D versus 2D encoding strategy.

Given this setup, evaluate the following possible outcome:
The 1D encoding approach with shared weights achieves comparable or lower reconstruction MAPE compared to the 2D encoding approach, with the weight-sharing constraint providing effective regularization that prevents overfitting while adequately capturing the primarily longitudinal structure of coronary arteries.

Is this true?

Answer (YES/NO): YES